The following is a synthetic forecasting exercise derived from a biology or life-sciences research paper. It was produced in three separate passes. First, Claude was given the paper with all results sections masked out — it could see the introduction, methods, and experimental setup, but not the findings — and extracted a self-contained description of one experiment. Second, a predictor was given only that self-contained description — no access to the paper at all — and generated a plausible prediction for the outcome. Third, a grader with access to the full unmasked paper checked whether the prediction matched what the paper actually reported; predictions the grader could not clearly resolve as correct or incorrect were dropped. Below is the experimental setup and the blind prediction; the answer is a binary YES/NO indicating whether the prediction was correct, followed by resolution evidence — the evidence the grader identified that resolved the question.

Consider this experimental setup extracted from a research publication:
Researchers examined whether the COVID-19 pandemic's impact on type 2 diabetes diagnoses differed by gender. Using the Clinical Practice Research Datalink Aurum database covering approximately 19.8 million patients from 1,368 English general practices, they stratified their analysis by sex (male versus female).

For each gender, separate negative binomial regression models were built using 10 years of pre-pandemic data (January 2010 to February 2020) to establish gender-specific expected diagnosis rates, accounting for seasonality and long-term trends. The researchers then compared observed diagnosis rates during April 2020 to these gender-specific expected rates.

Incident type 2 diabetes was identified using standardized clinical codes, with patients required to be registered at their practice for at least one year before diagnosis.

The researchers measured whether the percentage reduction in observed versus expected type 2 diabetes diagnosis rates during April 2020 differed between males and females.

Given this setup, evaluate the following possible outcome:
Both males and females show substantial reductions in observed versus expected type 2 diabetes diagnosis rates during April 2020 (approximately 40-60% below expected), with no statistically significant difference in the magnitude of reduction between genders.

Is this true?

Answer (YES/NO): NO